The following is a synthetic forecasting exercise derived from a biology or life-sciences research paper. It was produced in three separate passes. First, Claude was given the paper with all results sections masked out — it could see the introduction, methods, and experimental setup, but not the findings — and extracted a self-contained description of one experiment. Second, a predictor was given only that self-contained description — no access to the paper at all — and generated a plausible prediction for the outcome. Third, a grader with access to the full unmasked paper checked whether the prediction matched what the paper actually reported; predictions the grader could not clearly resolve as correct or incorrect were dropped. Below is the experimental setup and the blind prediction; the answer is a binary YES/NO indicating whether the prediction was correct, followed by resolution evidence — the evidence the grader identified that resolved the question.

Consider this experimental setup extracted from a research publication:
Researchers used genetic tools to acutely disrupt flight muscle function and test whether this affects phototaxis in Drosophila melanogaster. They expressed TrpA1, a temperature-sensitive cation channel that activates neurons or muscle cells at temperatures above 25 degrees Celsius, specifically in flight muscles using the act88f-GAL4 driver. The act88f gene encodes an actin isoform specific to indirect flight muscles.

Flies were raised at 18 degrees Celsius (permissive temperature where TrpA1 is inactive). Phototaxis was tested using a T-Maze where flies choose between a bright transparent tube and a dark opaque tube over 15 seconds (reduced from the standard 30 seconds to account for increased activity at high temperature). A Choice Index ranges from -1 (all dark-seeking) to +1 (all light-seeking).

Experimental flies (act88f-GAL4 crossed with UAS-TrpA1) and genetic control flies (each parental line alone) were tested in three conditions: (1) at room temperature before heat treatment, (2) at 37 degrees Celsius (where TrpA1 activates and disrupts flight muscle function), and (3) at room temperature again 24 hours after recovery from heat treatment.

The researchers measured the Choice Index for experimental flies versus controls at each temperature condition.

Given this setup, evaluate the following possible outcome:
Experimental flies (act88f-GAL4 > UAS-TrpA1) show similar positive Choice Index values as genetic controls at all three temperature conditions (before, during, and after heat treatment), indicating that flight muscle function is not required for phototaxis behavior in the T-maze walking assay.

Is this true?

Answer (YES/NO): NO